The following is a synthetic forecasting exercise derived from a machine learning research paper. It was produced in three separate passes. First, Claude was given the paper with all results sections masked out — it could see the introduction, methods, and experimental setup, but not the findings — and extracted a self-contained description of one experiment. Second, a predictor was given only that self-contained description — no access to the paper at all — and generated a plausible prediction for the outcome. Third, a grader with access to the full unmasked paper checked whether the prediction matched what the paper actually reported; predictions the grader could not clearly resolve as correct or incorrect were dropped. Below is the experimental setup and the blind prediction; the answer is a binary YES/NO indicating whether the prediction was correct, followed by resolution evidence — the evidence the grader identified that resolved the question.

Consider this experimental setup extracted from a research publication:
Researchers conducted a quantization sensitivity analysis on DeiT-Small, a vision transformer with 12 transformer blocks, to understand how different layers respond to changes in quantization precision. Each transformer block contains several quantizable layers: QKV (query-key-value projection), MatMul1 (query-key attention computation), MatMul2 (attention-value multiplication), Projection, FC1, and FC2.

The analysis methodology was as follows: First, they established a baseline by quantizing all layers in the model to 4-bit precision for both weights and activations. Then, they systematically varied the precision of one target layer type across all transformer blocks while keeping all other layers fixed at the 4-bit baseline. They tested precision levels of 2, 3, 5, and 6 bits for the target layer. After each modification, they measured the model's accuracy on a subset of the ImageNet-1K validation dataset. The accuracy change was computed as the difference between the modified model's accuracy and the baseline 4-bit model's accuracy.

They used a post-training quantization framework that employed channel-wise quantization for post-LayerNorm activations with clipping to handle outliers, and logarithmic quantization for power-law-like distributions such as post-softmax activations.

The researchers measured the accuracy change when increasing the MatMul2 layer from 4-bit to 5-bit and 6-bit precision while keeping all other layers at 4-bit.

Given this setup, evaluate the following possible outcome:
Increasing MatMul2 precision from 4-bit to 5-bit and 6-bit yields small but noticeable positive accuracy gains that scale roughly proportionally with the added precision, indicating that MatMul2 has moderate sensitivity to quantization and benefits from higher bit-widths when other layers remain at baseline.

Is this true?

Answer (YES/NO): NO